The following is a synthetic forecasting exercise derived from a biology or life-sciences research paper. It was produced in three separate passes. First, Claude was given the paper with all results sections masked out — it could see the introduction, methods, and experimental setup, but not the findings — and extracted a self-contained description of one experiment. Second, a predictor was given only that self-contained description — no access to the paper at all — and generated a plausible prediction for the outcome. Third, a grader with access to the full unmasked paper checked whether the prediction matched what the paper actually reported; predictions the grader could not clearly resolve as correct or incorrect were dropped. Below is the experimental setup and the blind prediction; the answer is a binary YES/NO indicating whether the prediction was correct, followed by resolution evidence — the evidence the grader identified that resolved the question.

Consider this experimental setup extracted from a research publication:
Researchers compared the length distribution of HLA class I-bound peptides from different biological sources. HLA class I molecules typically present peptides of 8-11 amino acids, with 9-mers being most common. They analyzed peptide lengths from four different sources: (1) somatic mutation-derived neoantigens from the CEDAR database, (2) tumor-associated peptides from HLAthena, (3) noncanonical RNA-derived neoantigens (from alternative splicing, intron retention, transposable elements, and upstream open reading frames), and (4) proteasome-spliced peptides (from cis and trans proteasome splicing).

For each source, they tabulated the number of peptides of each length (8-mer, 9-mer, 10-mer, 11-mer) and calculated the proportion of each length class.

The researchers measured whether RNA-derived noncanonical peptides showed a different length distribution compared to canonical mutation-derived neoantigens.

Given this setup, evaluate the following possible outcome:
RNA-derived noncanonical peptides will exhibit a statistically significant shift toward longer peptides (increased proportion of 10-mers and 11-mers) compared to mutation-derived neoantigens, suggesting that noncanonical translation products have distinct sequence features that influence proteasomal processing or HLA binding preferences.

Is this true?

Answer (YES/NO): NO